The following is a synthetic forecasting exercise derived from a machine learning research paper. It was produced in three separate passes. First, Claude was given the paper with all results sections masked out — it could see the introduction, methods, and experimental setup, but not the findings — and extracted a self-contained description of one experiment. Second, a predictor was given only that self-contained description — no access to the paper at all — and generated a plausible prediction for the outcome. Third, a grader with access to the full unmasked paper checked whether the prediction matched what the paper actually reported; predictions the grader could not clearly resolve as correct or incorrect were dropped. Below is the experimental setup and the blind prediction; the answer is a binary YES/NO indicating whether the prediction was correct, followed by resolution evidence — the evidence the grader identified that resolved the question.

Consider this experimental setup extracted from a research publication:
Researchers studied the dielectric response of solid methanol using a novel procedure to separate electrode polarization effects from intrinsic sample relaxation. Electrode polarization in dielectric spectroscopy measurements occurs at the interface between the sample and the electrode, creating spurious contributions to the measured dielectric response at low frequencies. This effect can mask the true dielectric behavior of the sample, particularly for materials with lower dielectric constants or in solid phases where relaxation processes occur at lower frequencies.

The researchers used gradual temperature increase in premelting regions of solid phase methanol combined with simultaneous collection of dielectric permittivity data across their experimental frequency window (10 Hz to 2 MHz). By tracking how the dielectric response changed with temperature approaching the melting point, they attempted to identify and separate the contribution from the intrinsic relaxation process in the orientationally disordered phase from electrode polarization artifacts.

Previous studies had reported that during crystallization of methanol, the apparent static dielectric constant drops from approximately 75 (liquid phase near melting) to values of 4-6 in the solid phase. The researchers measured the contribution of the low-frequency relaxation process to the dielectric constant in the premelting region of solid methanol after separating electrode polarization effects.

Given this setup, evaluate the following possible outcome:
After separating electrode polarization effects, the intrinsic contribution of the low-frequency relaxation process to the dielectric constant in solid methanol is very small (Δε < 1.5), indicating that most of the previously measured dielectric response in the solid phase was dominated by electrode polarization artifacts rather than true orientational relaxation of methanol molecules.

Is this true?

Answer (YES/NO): NO